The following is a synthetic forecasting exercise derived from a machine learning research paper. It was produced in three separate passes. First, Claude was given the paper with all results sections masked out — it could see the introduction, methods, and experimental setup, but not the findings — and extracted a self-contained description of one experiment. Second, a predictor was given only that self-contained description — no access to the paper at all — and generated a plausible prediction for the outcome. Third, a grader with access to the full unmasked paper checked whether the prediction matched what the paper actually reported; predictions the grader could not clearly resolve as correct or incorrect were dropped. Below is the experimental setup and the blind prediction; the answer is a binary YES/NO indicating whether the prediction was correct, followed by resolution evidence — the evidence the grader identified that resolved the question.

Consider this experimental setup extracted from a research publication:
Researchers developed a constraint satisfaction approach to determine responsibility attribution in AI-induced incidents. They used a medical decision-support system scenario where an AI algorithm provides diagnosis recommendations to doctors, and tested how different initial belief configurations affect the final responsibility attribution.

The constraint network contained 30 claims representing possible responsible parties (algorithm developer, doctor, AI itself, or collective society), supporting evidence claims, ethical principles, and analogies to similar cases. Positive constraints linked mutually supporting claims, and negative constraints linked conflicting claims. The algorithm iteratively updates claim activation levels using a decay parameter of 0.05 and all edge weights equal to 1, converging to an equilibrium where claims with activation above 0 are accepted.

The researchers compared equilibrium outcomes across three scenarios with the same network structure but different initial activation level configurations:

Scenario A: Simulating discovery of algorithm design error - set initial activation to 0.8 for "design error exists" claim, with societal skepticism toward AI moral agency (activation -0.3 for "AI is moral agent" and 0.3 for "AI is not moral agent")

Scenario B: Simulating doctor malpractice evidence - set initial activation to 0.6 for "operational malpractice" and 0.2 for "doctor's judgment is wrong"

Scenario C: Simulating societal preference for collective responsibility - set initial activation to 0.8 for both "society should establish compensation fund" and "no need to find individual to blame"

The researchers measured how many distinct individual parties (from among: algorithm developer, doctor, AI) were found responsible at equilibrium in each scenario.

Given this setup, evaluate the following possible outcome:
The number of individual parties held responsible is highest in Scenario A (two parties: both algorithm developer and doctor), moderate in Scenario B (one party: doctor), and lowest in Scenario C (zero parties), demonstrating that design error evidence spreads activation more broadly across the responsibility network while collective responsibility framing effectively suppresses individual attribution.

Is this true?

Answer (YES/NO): YES